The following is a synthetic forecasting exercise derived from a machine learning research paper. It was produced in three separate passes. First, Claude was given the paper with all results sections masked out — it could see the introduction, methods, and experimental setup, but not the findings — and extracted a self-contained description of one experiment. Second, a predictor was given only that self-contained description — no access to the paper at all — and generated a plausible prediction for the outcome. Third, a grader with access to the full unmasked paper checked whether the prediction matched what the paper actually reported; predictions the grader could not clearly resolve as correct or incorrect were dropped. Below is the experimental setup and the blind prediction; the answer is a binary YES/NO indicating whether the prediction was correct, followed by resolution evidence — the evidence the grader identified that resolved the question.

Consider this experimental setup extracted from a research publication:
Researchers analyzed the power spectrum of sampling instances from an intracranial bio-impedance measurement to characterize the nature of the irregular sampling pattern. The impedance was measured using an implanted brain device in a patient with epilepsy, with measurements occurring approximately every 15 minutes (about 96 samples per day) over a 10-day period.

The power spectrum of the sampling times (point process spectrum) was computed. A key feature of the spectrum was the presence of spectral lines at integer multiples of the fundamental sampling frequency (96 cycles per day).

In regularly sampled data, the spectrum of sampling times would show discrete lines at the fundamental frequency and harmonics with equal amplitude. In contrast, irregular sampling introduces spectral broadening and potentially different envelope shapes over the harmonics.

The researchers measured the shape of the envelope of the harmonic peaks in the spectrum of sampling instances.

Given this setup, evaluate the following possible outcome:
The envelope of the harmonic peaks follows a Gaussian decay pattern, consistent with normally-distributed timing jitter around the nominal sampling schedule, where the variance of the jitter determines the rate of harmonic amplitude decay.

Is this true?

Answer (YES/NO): YES